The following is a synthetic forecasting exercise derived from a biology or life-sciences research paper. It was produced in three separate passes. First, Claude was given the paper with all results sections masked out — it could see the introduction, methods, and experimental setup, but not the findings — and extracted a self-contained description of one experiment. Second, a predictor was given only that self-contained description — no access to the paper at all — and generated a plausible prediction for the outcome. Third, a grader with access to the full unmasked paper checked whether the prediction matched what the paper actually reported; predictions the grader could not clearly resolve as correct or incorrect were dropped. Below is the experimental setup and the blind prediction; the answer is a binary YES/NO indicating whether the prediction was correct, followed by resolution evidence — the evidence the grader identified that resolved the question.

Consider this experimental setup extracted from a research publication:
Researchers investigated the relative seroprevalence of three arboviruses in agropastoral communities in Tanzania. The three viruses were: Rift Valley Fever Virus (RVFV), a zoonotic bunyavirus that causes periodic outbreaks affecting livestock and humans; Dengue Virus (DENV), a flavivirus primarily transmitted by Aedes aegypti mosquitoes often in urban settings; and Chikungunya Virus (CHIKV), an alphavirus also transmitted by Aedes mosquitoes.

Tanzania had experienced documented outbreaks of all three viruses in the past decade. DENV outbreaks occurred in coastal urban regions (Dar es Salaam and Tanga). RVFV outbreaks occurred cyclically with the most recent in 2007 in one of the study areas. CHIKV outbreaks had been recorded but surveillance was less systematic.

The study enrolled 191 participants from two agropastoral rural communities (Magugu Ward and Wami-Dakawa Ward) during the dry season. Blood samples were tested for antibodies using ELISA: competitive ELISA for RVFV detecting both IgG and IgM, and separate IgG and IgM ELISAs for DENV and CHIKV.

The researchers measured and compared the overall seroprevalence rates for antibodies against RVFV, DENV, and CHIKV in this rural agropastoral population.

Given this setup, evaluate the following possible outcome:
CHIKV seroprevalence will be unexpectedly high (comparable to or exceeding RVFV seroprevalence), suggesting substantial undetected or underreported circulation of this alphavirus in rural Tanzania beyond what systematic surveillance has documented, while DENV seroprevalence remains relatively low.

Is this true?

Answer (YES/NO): NO